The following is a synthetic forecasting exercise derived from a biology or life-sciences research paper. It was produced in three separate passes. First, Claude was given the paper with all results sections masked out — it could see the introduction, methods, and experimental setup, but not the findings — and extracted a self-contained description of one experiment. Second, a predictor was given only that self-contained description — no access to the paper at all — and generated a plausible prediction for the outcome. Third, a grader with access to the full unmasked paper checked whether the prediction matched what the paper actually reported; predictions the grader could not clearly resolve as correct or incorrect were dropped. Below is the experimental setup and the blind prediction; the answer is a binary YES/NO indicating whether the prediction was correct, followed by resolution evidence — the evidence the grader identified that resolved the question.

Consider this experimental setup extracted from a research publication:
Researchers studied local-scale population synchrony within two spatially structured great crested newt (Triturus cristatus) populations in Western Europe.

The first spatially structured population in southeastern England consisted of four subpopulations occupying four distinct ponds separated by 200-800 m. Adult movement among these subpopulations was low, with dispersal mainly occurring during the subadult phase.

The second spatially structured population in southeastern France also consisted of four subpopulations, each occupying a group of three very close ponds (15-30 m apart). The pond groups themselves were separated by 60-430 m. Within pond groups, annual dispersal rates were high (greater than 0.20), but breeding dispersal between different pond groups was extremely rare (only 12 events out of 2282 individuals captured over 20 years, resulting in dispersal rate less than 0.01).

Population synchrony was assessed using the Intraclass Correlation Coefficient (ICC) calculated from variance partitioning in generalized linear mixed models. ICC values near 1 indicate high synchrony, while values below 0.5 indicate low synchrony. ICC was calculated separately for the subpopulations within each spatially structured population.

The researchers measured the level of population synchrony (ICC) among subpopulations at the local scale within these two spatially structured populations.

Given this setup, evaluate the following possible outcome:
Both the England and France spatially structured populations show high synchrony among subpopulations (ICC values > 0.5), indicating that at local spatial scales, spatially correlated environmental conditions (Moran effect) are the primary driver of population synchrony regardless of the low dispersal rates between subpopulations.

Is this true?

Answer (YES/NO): NO